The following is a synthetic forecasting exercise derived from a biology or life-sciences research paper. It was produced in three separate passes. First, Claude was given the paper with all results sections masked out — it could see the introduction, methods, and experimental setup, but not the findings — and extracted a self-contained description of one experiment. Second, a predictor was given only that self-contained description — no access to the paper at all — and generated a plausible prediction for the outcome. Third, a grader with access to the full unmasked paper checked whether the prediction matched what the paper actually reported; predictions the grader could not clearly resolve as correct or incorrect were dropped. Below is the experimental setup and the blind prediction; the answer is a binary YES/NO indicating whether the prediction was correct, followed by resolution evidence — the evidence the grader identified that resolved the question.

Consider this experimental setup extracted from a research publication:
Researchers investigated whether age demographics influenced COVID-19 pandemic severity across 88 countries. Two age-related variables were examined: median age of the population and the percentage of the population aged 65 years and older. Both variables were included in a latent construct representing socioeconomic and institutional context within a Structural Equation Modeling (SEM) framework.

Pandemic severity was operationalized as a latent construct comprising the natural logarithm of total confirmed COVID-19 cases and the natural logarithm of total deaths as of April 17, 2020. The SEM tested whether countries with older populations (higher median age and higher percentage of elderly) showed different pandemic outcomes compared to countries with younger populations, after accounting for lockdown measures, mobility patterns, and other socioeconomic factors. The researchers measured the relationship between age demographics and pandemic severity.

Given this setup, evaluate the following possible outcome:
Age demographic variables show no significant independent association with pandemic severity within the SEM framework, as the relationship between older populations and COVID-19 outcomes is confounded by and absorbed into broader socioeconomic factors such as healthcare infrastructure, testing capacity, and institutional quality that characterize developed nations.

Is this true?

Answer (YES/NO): NO